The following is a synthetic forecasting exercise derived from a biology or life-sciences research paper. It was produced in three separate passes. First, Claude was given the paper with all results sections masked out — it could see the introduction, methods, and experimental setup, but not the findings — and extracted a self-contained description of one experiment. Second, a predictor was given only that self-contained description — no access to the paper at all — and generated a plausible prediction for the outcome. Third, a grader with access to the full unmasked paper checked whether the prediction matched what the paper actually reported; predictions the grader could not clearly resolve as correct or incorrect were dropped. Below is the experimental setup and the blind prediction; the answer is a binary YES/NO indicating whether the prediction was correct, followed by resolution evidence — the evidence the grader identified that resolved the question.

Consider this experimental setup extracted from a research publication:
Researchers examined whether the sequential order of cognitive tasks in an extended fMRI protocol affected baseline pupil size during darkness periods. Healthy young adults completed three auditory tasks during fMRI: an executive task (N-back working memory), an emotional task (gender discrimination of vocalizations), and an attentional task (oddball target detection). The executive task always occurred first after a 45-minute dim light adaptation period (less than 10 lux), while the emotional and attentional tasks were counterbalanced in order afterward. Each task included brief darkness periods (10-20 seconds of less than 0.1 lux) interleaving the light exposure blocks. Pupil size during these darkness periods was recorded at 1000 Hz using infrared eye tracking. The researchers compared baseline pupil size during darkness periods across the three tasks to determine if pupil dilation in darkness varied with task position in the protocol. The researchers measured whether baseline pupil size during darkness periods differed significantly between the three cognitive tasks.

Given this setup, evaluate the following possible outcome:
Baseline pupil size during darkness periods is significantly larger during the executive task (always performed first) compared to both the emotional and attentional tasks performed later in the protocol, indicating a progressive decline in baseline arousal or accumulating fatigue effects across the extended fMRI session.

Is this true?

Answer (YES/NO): NO